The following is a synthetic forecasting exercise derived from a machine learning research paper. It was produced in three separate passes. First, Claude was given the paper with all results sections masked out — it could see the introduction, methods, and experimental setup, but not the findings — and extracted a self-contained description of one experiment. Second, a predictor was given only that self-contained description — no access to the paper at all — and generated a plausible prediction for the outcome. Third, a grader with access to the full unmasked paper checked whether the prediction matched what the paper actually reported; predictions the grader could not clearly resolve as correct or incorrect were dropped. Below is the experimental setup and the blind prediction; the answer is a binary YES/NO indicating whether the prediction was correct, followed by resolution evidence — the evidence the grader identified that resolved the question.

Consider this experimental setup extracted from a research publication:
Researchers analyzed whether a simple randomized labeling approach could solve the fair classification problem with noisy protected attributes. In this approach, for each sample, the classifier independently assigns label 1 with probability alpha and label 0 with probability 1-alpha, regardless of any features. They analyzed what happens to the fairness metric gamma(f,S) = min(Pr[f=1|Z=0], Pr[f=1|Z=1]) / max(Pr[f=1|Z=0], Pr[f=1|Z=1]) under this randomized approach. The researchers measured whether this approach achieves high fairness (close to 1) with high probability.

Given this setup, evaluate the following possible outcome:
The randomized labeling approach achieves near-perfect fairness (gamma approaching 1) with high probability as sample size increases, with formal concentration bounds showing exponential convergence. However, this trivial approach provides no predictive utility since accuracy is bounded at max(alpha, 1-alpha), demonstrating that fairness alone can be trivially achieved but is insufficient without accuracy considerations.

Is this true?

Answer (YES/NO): NO